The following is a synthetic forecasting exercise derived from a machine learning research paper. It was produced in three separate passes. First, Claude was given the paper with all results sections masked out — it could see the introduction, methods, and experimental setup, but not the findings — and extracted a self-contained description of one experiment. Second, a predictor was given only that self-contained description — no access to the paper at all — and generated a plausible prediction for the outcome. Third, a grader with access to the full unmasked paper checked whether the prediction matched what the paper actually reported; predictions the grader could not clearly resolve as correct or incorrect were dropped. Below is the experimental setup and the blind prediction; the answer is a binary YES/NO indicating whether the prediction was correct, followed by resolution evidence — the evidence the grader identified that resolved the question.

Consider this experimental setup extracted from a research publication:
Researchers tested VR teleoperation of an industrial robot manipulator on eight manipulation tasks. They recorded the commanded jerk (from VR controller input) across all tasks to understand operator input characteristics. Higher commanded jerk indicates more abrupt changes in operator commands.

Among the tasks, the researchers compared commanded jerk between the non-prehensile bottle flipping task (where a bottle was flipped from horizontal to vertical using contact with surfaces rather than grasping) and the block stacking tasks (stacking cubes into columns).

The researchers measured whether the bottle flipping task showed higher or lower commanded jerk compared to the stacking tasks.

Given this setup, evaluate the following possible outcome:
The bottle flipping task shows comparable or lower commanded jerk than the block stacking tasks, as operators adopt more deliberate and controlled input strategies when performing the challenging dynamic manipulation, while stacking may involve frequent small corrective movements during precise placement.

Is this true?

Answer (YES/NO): YES